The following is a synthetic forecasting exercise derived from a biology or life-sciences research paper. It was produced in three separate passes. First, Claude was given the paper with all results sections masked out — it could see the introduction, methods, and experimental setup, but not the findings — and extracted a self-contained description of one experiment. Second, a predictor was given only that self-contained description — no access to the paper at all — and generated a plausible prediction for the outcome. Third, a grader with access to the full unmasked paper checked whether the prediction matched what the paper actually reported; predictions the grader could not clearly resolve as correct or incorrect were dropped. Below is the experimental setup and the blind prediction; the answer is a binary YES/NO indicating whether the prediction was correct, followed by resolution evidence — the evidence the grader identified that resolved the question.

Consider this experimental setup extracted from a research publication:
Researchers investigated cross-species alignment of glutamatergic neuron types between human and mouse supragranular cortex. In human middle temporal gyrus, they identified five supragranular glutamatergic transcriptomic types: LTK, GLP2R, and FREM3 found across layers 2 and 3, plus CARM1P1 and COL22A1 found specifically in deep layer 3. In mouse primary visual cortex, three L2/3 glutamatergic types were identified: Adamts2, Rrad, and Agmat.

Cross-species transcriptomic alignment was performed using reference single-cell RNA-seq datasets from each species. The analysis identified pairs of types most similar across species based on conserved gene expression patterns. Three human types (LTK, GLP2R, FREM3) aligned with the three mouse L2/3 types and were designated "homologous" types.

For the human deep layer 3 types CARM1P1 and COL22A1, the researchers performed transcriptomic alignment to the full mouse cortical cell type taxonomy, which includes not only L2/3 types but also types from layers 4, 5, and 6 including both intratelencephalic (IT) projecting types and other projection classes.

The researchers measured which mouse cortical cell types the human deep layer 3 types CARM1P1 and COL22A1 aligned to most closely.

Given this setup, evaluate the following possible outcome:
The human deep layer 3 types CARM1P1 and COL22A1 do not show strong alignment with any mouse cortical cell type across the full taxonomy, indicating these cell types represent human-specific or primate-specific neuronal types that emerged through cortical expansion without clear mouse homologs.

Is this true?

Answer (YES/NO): NO